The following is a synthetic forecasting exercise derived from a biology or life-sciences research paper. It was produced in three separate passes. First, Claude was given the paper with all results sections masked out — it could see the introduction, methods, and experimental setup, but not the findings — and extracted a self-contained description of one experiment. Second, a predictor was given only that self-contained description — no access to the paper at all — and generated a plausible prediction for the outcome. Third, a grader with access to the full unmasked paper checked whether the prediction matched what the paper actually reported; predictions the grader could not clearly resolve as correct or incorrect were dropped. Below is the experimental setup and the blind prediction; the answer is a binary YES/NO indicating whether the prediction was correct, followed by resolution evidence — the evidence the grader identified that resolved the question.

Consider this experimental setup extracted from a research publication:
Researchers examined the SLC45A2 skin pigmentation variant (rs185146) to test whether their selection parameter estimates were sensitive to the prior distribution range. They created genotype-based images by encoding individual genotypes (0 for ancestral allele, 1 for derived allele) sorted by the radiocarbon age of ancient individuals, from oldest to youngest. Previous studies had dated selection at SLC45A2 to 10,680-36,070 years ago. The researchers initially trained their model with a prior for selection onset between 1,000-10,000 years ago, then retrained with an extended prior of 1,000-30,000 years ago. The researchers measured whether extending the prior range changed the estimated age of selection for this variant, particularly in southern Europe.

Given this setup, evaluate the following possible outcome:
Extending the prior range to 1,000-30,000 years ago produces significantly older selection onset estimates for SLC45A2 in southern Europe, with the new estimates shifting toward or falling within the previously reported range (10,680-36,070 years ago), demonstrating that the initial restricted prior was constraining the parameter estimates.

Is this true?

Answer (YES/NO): NO